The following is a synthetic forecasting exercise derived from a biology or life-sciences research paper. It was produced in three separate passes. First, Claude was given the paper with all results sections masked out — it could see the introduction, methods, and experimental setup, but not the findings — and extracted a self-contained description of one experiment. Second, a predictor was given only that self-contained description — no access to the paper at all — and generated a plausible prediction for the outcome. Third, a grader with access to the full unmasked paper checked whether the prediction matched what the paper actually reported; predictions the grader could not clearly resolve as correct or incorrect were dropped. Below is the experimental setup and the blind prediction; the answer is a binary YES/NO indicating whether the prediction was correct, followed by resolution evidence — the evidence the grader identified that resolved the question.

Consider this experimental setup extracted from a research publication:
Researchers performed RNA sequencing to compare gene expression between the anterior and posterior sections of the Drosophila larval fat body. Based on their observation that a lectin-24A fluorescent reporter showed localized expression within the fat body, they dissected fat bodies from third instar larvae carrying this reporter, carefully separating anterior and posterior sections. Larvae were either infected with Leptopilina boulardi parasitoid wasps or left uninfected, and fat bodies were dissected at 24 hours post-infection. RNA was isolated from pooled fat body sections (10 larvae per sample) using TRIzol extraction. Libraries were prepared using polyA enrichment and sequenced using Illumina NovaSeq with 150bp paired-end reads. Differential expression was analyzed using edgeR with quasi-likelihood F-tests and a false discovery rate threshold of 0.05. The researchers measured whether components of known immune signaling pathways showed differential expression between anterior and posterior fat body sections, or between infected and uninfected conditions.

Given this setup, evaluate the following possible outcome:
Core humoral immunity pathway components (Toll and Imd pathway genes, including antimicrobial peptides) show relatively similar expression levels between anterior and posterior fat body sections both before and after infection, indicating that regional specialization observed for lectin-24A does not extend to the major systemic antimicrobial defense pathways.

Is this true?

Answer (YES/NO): NO